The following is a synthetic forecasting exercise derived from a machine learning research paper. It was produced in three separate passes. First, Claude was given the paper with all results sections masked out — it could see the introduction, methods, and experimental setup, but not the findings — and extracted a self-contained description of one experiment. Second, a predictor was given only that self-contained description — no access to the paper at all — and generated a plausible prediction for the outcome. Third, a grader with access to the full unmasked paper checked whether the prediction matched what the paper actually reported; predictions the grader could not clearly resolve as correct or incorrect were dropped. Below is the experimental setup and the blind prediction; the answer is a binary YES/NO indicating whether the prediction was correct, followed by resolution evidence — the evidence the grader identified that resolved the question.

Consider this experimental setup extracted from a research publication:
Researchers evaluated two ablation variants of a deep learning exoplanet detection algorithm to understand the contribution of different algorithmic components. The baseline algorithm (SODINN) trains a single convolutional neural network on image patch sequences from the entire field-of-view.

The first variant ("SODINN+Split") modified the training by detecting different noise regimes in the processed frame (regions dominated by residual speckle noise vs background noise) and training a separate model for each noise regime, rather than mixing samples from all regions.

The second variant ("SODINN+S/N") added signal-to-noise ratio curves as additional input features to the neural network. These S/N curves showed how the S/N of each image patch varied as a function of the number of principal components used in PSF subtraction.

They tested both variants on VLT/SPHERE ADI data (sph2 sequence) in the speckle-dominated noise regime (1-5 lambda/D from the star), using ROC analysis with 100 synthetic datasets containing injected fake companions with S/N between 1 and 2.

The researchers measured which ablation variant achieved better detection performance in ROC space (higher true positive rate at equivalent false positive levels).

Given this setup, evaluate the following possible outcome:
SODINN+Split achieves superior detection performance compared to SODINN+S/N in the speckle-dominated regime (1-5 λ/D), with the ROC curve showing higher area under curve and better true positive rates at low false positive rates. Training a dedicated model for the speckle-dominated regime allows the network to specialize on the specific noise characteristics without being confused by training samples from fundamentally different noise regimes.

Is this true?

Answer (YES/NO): NO